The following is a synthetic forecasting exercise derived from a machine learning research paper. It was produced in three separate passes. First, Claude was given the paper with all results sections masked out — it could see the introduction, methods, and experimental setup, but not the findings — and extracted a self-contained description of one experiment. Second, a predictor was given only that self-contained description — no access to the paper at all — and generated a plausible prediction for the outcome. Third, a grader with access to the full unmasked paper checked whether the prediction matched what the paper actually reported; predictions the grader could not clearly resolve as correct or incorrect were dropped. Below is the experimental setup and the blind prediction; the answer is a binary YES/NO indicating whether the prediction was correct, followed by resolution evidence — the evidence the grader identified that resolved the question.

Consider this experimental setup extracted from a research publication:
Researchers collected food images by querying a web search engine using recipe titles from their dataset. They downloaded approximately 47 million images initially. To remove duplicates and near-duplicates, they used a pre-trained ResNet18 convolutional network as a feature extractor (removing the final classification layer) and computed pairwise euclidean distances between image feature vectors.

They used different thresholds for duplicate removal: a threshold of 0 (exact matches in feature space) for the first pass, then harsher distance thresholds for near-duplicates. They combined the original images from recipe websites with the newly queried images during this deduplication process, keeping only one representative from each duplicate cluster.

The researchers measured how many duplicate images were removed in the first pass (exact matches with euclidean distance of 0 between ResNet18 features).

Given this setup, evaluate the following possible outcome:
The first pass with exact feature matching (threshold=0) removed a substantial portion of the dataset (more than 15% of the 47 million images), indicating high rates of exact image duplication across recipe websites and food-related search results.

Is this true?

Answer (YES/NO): YES